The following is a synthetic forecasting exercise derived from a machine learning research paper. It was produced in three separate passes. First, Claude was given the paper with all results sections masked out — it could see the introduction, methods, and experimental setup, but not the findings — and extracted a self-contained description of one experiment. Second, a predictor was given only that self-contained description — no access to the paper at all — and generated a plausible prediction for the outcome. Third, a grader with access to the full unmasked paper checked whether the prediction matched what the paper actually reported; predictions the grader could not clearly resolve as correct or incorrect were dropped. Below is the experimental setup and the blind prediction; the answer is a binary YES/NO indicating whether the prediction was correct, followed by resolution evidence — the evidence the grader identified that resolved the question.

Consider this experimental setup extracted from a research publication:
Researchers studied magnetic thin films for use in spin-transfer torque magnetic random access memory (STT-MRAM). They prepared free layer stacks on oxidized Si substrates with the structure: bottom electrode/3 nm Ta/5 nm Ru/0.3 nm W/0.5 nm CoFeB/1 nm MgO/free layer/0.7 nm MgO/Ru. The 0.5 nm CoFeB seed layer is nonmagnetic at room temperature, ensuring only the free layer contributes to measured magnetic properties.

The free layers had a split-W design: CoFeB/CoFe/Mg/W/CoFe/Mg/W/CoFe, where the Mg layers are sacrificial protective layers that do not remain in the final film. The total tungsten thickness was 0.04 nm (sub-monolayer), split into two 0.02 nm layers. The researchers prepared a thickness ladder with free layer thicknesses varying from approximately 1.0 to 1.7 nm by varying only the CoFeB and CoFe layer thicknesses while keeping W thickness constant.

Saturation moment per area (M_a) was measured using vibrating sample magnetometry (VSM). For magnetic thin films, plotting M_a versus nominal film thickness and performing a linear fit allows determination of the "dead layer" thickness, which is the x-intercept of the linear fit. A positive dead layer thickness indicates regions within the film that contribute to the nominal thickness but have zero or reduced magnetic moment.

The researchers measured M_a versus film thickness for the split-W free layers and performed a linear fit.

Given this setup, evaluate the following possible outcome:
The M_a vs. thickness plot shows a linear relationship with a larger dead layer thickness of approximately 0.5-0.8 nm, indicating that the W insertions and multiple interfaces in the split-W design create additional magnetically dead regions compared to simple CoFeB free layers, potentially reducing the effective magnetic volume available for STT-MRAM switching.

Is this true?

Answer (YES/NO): NO